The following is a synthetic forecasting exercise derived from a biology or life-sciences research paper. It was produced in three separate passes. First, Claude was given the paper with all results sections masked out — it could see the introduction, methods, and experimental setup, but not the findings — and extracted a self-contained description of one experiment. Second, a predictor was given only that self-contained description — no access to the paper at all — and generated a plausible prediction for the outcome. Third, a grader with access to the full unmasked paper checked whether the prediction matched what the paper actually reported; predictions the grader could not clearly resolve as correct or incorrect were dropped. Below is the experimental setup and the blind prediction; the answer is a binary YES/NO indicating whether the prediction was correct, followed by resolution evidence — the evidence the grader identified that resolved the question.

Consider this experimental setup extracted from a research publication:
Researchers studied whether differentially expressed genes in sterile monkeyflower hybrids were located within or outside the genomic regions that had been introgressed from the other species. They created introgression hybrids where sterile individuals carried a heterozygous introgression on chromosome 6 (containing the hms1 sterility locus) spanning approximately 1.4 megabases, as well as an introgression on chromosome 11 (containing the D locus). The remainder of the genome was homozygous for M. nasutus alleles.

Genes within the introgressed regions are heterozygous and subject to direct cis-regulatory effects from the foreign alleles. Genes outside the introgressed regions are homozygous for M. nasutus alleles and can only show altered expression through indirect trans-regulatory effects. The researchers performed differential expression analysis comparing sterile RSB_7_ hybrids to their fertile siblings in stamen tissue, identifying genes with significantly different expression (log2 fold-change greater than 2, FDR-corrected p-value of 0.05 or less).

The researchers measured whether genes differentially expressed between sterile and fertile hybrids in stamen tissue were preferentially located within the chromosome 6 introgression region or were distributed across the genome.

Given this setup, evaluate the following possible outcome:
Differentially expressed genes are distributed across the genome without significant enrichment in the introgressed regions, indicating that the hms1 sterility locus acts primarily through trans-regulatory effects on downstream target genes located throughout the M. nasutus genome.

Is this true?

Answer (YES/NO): NO